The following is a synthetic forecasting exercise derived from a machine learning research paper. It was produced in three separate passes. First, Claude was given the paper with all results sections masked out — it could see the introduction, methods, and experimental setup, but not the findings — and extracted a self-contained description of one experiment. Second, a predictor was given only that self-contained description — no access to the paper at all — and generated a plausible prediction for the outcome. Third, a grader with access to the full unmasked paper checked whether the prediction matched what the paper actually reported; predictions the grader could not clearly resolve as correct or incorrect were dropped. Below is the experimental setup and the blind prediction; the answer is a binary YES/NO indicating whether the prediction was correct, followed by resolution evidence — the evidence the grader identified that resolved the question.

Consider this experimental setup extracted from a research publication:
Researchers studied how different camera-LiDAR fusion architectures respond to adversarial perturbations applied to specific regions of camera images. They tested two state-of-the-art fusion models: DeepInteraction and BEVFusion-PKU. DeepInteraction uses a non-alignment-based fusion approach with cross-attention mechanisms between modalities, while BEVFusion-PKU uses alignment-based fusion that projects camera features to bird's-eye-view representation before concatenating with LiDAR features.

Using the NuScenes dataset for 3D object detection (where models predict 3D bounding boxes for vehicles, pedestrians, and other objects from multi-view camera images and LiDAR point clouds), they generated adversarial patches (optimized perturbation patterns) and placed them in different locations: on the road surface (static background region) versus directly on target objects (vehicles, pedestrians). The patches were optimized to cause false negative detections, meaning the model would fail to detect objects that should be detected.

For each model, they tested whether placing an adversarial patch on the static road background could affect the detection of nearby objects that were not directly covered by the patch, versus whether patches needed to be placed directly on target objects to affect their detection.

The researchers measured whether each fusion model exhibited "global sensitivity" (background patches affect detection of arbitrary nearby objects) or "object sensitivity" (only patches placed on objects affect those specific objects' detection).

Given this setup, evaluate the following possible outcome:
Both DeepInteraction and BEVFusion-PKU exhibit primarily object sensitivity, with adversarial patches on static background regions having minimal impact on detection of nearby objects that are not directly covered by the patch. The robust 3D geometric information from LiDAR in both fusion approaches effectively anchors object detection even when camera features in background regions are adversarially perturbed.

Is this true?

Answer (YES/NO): NO